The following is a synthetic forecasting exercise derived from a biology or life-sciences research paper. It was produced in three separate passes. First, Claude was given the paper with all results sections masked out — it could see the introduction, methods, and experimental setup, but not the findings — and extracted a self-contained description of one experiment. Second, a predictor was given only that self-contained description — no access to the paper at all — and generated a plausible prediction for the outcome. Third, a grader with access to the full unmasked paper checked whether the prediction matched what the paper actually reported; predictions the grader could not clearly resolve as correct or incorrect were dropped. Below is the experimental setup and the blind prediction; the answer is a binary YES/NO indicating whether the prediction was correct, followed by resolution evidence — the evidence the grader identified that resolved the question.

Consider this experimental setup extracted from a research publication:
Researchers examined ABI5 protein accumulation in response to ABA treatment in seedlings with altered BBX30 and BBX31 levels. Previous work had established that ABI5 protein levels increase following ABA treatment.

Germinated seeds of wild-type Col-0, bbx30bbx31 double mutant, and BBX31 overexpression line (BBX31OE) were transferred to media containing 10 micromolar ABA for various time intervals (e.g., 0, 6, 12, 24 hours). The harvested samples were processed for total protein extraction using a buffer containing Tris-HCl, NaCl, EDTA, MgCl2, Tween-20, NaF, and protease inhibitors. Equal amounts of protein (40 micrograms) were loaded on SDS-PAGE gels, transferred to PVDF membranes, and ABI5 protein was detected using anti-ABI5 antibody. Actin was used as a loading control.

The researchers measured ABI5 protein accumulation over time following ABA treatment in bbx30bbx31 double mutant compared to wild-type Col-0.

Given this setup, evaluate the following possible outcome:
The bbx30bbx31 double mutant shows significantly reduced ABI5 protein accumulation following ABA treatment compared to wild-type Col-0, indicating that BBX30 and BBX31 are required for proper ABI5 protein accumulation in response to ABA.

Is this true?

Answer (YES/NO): YES